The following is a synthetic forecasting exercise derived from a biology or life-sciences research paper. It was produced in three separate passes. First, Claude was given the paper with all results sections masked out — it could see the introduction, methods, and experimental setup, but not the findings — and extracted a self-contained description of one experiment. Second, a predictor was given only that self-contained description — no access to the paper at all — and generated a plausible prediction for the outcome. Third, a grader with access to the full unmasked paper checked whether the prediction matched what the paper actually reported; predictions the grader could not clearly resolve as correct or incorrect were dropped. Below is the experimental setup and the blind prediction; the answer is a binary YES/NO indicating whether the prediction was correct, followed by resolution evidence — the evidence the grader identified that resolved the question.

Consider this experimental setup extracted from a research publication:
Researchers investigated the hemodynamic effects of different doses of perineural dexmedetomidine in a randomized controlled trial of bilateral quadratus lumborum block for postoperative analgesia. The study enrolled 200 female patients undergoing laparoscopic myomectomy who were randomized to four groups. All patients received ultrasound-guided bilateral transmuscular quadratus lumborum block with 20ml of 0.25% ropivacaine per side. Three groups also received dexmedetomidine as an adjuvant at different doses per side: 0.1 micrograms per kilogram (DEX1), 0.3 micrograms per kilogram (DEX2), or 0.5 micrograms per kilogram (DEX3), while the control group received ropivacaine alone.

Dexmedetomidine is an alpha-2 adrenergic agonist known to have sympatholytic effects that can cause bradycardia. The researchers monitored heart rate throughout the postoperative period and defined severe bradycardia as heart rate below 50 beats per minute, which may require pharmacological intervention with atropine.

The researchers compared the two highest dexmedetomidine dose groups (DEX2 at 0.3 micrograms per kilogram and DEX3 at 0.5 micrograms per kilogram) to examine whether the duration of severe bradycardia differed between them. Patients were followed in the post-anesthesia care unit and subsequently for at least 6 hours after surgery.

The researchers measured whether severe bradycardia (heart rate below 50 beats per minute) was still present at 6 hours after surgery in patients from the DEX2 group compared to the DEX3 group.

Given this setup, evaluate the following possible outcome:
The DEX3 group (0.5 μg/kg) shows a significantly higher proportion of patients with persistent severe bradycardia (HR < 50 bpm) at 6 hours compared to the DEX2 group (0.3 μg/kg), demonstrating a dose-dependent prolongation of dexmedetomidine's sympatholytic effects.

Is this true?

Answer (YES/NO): YES